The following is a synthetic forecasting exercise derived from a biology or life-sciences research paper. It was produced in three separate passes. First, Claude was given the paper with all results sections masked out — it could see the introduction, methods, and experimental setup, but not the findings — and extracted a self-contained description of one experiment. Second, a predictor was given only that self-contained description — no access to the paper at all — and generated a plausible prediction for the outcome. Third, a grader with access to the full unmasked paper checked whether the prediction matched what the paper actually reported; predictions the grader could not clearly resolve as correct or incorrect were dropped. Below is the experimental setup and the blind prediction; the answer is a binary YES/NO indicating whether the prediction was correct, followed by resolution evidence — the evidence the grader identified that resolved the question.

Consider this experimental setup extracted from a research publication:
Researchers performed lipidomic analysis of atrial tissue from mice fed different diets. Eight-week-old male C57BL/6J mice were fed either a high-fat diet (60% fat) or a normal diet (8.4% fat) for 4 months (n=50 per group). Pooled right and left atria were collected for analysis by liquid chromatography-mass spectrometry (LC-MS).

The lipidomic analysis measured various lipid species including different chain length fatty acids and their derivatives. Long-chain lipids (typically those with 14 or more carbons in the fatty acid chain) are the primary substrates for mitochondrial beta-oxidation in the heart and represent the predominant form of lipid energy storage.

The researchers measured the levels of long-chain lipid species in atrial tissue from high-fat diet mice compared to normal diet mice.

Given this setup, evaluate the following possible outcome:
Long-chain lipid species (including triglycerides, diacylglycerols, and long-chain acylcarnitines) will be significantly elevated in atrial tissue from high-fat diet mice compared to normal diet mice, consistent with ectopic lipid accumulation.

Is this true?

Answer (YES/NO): YES